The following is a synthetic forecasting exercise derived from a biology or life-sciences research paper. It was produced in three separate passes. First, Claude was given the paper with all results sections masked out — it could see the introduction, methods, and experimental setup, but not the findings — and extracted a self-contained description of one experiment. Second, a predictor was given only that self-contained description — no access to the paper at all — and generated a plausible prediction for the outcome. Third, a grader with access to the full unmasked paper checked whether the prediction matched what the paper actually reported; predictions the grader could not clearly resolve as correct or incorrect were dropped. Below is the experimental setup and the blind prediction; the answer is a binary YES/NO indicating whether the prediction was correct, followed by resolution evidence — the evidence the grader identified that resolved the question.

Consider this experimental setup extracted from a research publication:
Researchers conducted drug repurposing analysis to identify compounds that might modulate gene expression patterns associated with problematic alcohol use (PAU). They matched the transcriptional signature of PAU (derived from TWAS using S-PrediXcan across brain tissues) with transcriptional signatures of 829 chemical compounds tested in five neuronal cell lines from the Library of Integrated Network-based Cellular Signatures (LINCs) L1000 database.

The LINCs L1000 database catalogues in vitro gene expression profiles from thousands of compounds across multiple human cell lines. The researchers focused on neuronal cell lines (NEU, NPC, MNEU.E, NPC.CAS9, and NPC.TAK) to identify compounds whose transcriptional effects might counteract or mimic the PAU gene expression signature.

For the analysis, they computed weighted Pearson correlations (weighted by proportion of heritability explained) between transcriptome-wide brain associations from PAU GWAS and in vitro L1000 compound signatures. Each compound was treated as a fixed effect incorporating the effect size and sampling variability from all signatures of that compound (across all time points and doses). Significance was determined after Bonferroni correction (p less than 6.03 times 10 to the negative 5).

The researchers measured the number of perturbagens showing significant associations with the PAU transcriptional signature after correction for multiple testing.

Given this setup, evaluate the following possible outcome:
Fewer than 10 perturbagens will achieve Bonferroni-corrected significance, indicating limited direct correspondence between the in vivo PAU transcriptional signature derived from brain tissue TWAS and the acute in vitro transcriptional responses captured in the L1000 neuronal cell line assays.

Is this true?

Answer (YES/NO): NO